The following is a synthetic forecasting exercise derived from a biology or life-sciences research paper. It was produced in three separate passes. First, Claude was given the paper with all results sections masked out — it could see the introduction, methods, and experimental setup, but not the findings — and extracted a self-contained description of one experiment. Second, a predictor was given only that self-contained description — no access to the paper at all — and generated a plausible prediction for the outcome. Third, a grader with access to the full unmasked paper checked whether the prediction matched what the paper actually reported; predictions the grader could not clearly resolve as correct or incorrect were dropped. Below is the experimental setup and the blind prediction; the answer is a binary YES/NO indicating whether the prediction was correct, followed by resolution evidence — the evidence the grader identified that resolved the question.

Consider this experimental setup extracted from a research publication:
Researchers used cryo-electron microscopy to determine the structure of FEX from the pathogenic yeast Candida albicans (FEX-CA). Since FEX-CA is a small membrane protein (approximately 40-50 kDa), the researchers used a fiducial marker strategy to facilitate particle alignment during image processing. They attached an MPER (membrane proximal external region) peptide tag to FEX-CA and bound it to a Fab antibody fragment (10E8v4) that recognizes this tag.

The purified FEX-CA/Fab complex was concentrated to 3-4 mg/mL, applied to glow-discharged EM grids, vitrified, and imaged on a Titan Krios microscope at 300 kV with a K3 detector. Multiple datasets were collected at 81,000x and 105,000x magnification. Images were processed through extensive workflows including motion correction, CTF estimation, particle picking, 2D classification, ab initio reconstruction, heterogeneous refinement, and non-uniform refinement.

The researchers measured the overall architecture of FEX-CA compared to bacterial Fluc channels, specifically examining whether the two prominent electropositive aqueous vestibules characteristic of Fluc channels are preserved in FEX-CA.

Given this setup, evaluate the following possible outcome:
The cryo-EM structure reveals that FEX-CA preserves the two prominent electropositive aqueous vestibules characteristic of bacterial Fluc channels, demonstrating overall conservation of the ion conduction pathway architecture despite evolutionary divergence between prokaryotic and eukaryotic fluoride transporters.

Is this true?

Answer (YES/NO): NO